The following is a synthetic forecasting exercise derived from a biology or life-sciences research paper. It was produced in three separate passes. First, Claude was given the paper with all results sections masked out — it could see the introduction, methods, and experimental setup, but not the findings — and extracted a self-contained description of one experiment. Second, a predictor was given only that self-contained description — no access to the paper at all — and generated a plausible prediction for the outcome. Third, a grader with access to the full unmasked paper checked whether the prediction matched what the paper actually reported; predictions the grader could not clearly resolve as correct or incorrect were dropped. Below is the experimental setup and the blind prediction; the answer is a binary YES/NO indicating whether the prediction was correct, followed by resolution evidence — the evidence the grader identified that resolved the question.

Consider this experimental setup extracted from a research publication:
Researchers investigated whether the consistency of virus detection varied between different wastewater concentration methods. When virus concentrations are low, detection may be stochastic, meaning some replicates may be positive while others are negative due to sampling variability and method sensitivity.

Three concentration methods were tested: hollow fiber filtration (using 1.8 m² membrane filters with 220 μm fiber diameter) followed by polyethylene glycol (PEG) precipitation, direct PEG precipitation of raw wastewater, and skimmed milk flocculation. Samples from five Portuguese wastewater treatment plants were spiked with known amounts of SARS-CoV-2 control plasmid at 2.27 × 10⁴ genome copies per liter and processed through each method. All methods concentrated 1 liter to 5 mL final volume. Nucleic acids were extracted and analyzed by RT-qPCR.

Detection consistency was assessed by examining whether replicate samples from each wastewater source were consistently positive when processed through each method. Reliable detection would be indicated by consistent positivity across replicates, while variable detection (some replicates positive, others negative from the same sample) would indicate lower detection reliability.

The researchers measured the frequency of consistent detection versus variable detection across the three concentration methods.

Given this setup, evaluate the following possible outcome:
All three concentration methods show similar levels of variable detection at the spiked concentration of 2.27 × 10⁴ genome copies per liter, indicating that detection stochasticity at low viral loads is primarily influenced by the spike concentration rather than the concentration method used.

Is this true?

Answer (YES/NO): NO